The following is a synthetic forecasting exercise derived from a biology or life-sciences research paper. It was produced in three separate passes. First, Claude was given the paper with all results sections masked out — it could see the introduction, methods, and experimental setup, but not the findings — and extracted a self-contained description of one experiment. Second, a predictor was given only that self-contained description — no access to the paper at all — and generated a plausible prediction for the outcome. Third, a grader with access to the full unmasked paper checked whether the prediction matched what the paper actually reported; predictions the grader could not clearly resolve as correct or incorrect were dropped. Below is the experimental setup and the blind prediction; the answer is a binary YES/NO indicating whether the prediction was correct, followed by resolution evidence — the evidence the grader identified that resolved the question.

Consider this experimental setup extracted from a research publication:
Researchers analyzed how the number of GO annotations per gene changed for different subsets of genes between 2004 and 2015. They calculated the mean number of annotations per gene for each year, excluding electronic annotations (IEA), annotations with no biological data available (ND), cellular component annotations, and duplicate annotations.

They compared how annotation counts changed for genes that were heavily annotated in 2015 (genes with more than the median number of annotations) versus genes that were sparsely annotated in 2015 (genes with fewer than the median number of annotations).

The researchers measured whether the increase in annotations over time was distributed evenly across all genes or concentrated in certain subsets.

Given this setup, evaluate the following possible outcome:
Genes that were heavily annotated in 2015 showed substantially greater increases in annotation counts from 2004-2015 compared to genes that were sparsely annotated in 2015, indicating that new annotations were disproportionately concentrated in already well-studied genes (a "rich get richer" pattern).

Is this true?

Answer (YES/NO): YES